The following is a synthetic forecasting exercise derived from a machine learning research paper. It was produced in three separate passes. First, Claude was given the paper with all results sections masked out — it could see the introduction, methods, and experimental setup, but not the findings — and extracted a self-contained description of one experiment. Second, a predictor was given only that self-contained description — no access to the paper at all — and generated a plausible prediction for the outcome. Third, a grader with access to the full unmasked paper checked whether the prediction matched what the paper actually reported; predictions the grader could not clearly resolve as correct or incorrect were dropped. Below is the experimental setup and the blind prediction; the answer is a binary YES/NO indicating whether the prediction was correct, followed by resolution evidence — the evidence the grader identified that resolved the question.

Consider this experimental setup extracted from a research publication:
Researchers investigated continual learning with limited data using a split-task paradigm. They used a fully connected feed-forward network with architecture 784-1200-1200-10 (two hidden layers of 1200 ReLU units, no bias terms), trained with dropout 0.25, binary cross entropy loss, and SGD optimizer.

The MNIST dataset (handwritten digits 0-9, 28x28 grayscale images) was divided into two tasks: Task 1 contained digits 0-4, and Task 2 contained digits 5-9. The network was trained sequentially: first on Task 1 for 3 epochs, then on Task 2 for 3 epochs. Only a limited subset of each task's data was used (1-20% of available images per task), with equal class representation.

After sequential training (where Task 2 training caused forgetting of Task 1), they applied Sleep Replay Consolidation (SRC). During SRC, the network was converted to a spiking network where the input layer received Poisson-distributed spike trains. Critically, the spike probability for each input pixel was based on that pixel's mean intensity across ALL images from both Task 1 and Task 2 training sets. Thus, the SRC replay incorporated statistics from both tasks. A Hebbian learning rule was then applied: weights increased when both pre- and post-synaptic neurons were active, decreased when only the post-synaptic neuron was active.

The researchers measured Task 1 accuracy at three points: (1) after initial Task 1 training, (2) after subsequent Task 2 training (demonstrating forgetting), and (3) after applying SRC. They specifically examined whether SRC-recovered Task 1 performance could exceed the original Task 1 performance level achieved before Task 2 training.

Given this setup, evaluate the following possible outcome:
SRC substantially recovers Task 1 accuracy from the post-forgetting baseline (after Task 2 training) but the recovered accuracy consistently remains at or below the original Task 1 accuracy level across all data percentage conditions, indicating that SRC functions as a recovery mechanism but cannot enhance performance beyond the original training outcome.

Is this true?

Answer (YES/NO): NO